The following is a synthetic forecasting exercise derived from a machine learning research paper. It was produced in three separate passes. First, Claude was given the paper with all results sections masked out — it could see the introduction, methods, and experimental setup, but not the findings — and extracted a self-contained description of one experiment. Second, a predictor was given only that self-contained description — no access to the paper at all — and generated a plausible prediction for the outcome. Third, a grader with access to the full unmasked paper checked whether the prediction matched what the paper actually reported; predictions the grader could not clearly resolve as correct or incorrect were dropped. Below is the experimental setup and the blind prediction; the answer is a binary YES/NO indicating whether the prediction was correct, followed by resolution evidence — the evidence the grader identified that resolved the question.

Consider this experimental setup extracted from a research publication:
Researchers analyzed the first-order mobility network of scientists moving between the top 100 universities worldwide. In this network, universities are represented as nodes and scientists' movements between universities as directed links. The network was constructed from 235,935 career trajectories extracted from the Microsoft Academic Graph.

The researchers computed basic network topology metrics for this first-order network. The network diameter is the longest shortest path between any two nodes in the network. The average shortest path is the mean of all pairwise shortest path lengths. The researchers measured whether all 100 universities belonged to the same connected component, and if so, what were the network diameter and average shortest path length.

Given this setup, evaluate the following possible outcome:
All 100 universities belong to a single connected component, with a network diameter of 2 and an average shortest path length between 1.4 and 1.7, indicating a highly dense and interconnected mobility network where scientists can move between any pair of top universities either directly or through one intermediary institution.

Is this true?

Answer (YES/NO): NO